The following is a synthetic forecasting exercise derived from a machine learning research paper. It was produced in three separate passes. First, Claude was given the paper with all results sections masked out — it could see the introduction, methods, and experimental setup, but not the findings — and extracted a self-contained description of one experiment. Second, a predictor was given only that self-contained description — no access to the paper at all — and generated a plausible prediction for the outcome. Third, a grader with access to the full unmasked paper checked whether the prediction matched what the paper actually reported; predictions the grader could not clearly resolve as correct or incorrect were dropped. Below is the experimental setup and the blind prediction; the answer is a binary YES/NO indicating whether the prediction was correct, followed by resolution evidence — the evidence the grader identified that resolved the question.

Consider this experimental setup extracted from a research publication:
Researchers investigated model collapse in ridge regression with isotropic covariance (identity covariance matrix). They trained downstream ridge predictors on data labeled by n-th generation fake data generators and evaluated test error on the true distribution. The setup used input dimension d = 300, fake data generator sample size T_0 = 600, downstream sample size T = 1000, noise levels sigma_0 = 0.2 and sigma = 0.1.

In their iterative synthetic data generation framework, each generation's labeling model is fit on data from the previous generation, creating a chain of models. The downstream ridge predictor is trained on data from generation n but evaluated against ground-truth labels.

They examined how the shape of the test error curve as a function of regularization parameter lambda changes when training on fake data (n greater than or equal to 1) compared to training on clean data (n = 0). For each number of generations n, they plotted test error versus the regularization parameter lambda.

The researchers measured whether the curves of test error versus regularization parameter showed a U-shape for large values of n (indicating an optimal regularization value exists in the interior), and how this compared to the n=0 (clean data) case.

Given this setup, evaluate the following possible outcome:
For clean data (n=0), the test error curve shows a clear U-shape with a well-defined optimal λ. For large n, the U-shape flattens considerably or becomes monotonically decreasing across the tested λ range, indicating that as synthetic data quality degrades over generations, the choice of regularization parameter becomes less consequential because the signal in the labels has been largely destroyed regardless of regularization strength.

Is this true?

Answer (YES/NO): NO